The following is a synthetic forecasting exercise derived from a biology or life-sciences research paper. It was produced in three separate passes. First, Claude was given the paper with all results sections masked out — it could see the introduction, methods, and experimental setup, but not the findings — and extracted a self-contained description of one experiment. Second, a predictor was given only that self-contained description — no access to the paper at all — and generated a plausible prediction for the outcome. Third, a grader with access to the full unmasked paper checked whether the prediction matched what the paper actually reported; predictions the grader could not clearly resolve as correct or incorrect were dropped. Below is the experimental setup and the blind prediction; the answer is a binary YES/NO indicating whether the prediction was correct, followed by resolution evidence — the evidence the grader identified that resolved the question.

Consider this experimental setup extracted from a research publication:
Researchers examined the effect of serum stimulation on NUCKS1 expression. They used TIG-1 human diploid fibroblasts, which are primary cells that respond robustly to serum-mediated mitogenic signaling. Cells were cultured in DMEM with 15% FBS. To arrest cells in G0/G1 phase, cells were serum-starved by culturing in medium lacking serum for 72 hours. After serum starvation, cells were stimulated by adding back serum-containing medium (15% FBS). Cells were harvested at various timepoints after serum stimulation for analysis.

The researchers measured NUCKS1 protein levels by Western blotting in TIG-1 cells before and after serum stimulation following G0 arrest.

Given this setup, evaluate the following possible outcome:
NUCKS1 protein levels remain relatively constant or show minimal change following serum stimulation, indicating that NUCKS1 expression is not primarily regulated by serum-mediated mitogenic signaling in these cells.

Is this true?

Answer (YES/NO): NO